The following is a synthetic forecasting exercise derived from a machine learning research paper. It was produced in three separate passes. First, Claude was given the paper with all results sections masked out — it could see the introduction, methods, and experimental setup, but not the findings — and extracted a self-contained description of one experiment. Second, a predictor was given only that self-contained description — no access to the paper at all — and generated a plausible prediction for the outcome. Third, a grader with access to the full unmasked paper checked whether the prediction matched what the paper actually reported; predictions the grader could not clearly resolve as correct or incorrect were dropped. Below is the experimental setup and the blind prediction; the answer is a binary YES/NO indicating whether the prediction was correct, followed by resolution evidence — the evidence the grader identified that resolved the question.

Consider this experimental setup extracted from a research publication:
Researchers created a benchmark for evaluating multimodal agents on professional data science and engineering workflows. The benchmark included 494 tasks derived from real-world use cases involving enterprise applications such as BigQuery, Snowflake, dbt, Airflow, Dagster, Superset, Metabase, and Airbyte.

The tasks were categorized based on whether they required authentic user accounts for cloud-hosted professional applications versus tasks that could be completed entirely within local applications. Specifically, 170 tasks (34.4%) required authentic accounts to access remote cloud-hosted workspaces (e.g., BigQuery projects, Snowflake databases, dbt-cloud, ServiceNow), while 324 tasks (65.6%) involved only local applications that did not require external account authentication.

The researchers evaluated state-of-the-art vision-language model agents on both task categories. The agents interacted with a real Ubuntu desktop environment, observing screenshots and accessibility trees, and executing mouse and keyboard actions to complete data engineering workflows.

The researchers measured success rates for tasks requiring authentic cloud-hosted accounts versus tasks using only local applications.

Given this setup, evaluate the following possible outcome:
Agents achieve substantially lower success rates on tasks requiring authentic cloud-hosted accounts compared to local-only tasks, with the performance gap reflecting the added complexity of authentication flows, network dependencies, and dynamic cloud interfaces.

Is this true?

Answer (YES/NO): YES